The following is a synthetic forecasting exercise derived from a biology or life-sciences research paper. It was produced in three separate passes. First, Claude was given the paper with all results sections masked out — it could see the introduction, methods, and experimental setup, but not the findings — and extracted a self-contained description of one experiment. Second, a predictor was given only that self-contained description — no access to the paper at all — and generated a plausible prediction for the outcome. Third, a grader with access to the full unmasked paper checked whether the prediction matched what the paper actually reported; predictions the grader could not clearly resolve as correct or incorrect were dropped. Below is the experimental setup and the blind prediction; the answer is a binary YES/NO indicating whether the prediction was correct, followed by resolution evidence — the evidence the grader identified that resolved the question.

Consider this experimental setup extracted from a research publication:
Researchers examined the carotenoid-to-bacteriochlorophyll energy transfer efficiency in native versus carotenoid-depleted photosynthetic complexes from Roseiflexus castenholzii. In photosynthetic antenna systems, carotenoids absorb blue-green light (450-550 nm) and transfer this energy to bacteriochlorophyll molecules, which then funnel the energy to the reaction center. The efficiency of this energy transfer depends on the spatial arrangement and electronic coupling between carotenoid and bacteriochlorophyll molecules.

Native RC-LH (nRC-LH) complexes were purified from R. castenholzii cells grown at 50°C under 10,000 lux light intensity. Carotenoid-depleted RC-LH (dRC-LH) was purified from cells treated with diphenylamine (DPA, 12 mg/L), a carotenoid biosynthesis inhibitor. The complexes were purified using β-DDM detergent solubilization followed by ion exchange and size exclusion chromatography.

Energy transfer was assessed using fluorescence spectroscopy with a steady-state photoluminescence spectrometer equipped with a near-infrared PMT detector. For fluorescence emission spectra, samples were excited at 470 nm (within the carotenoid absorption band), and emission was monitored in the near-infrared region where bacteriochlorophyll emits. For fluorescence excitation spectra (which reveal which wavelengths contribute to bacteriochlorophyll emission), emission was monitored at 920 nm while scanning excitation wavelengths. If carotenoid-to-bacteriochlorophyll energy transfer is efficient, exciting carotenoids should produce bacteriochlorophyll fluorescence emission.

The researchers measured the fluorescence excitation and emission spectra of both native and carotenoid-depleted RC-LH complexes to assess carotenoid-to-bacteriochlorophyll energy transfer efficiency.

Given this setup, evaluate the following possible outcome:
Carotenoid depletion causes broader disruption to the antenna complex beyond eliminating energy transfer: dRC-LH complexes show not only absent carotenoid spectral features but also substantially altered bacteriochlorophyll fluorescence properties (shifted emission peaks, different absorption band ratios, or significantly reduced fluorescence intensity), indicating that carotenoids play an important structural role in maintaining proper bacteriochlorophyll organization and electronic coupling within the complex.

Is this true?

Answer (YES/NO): NO